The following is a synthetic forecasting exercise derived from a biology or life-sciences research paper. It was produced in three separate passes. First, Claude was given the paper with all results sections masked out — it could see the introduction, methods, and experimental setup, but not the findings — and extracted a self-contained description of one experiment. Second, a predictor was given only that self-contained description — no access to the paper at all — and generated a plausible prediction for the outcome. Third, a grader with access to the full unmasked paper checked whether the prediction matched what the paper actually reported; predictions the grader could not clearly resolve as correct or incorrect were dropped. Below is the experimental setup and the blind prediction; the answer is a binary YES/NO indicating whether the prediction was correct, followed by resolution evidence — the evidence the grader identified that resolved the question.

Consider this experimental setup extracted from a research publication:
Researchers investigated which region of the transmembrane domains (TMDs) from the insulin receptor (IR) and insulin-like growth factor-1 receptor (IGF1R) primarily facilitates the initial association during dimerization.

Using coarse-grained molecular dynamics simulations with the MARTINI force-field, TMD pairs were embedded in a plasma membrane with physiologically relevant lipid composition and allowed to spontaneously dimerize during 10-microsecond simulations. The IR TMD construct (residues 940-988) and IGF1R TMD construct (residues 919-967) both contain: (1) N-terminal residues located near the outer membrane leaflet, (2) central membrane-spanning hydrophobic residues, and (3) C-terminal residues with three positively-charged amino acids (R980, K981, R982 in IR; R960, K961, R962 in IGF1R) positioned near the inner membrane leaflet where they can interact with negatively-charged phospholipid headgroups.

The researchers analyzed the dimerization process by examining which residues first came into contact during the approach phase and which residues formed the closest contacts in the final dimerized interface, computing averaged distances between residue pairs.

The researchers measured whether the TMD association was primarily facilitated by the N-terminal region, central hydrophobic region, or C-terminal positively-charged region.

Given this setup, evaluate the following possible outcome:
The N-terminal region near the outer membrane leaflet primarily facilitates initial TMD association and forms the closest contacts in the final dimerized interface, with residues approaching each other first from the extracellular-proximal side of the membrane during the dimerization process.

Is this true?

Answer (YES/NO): YES